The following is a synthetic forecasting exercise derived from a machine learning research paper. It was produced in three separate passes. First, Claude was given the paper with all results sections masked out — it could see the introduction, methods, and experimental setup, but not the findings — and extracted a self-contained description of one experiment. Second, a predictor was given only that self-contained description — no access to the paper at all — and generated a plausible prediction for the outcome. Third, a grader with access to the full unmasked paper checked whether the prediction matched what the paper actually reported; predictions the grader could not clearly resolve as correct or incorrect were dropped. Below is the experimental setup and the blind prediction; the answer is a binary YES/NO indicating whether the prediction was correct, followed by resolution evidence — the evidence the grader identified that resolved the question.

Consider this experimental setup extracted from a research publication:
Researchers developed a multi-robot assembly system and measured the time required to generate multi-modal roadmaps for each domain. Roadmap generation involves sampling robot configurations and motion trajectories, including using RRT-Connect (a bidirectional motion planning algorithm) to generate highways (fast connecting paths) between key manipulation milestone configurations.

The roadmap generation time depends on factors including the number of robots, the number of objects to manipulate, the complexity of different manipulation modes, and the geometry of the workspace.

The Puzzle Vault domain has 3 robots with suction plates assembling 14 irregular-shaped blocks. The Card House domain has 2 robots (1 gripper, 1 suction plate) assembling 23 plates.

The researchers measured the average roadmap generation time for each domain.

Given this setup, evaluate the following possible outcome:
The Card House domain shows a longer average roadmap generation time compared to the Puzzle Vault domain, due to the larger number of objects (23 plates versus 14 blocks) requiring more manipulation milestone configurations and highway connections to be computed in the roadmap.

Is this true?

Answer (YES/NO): YES